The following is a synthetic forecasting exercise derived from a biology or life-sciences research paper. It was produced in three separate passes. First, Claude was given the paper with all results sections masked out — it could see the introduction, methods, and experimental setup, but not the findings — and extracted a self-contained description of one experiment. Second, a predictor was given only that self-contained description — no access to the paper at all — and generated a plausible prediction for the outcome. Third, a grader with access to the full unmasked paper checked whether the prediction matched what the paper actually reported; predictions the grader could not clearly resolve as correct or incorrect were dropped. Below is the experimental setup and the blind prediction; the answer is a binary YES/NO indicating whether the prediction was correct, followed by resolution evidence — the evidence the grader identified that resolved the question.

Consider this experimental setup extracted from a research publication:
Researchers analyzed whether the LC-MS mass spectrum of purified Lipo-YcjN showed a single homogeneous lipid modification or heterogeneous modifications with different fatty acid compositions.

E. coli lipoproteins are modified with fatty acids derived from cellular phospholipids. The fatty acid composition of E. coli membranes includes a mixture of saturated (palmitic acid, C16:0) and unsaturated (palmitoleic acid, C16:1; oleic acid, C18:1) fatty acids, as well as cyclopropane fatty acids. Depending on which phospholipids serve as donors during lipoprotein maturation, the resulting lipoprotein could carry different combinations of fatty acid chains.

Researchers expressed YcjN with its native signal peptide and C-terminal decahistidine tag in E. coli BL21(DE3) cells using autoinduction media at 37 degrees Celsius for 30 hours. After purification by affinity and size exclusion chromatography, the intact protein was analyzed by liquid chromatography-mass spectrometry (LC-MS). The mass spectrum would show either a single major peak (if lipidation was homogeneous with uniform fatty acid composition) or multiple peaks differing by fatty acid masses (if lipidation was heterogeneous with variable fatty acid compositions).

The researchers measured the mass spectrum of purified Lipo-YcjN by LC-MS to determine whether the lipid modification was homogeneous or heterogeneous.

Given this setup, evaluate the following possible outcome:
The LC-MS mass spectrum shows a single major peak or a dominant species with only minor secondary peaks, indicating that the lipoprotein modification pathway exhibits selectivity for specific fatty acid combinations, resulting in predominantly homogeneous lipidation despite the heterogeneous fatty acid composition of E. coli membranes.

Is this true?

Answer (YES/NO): NO